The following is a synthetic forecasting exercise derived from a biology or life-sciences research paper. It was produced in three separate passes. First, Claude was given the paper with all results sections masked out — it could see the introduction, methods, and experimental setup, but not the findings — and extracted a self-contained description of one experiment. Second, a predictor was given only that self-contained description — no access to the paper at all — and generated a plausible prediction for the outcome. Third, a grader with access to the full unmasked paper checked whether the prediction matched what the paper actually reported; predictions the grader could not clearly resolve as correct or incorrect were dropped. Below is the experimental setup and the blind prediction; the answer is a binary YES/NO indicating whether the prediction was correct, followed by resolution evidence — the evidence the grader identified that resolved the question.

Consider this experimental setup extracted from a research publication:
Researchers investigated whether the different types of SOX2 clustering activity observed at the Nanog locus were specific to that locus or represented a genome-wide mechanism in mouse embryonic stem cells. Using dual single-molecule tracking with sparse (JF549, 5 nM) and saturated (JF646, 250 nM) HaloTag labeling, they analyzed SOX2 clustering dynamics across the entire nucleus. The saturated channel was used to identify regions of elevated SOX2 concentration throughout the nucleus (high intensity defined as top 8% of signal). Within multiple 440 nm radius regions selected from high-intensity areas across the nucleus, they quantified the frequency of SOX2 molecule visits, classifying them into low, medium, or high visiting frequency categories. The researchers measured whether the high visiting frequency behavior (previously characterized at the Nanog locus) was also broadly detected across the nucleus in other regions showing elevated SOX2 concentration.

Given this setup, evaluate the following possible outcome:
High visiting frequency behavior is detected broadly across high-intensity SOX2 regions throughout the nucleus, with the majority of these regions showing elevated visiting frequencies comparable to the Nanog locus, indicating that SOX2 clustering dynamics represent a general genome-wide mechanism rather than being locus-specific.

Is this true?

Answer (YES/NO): NO